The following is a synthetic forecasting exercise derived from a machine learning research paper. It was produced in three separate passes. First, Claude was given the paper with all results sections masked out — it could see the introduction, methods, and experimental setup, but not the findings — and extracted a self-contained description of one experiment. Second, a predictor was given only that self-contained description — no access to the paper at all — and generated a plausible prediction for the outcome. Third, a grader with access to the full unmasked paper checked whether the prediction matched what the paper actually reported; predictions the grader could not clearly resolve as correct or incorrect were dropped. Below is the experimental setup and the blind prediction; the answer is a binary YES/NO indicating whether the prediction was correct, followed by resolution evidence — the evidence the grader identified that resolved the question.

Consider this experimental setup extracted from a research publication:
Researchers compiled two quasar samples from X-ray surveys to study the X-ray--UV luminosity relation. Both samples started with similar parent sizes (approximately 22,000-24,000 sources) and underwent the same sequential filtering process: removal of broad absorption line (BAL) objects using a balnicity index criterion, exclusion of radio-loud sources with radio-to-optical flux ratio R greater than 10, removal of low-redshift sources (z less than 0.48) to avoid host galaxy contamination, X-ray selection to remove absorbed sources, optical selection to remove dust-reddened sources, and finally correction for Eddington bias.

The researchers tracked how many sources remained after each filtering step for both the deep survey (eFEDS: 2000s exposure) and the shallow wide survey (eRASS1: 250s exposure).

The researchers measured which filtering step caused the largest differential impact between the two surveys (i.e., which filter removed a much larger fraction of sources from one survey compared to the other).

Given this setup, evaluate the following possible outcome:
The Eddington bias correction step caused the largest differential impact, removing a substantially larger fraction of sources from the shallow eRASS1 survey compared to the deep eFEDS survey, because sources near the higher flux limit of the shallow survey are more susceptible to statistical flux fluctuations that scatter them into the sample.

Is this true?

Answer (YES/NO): YES